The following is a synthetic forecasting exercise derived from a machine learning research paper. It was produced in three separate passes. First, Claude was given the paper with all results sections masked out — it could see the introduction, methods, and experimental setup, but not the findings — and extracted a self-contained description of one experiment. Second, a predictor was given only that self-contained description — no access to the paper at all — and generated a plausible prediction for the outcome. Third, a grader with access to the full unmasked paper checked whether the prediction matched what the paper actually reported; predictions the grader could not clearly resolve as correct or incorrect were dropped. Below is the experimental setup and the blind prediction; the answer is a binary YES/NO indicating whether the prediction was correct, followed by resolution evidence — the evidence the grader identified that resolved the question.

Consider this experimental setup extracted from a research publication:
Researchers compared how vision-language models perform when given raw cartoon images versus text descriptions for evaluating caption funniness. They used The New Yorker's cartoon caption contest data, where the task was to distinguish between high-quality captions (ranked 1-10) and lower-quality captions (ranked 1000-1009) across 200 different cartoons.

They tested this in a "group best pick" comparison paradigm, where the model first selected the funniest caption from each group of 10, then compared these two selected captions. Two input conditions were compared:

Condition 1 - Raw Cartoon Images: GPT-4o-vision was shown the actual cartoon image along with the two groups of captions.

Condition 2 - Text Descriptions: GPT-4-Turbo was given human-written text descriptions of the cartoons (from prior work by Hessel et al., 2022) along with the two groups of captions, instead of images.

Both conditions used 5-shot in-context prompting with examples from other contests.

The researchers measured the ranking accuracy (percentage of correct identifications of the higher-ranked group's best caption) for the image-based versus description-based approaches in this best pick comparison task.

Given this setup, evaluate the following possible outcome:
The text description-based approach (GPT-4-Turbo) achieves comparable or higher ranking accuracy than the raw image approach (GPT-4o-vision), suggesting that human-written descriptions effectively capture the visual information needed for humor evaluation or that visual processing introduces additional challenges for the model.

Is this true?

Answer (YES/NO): NO